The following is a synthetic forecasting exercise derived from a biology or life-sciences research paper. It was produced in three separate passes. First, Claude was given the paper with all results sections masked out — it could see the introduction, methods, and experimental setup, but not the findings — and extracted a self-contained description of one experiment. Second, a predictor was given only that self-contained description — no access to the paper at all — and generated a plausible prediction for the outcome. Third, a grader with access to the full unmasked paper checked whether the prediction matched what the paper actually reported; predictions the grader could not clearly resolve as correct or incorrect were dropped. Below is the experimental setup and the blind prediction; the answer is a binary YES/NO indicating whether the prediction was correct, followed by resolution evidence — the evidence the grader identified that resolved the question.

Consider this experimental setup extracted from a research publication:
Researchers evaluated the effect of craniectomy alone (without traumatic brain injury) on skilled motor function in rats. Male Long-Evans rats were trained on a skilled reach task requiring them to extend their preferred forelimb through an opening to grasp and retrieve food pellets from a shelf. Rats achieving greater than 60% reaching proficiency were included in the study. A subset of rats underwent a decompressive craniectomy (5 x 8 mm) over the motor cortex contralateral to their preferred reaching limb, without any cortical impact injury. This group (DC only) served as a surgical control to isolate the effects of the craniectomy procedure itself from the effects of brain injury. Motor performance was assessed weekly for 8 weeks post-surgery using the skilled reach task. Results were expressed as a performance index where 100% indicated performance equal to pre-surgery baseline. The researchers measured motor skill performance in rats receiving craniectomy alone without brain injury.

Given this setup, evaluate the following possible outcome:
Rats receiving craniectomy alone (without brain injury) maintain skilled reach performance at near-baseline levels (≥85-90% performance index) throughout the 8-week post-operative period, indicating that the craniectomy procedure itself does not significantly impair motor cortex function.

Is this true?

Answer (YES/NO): YES